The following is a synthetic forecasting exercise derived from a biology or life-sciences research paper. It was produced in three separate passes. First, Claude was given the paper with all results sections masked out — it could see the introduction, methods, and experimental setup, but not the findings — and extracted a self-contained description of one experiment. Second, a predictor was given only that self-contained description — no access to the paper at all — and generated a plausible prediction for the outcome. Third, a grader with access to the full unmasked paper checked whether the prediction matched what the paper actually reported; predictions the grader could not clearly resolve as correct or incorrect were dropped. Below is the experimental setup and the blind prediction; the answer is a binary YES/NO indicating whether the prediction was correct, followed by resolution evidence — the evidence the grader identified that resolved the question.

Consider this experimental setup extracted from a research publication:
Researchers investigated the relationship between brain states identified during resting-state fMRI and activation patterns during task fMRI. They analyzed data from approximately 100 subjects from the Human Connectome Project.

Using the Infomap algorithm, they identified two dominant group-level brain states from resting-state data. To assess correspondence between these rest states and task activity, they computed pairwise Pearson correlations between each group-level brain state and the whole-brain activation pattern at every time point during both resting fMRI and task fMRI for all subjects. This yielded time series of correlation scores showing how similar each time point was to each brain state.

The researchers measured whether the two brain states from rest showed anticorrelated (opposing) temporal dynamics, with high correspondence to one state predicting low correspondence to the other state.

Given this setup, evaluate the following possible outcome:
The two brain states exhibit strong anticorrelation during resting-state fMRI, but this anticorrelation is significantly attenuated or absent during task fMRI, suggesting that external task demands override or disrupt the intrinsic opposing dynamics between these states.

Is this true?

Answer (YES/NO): NO